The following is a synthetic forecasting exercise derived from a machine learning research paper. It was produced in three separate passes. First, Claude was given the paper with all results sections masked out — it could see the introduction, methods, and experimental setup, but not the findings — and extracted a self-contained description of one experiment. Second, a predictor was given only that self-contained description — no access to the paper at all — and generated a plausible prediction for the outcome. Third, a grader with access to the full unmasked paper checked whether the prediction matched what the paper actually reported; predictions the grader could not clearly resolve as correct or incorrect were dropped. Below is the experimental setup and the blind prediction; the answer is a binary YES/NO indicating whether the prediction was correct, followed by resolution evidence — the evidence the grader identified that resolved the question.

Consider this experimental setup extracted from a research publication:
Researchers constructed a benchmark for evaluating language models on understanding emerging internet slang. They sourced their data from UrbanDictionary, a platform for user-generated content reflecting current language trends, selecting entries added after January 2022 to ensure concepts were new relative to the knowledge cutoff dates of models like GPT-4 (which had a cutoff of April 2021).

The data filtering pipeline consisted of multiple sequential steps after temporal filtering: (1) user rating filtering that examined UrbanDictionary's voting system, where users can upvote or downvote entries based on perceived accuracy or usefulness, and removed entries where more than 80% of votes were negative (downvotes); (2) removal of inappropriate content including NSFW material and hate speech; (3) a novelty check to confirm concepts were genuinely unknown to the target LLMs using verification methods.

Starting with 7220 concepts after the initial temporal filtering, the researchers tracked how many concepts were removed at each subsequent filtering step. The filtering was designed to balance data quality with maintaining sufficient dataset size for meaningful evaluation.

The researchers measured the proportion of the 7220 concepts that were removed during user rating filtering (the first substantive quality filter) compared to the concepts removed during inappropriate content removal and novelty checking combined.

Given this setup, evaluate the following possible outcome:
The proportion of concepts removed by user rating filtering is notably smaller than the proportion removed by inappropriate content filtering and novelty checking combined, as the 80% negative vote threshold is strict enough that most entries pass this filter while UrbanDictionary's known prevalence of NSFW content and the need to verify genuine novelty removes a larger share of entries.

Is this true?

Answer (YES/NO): NO